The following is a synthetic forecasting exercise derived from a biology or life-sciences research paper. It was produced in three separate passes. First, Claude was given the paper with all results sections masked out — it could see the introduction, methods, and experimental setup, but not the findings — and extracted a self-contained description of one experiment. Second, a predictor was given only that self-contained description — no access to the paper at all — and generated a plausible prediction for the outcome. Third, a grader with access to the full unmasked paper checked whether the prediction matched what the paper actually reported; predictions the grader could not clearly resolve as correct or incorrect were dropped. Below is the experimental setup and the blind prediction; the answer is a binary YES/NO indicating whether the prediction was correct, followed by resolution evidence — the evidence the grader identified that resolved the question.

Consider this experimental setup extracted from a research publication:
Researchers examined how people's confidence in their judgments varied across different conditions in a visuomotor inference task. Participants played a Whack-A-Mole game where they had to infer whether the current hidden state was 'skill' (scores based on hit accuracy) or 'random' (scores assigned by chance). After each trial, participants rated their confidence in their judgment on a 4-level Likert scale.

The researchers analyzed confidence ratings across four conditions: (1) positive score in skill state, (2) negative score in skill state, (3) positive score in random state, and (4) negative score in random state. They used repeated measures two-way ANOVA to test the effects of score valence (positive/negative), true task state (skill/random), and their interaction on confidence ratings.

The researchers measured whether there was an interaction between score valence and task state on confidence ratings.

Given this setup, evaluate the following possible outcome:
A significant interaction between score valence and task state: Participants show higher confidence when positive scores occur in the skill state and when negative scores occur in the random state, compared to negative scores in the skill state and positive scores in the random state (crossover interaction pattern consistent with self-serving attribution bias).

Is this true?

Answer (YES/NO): NO